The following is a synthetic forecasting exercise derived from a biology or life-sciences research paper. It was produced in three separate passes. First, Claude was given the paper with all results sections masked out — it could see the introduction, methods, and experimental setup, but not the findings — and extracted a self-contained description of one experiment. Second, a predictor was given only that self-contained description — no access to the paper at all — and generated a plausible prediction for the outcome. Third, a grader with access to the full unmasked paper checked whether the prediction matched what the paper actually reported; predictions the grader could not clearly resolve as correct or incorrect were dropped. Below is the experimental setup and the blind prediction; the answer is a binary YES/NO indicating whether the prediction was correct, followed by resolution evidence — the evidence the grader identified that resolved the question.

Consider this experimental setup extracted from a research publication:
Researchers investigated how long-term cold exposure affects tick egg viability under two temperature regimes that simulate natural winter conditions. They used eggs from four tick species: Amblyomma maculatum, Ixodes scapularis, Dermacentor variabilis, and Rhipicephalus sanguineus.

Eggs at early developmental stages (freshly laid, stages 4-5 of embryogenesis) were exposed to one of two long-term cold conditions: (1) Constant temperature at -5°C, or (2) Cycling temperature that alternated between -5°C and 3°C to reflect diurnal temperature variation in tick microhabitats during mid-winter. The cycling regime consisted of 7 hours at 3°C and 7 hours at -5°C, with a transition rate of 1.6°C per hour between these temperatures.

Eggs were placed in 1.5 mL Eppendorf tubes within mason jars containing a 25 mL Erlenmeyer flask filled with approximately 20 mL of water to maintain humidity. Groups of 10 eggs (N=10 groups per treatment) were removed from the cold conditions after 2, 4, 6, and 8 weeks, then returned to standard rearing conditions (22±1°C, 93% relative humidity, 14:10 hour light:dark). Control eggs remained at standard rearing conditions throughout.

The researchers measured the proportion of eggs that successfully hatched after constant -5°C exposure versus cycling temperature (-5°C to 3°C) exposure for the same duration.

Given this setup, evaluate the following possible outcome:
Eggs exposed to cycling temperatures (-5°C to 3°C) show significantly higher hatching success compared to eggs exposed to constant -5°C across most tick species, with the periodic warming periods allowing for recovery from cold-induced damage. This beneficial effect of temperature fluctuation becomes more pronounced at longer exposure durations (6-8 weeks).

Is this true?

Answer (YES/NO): NO